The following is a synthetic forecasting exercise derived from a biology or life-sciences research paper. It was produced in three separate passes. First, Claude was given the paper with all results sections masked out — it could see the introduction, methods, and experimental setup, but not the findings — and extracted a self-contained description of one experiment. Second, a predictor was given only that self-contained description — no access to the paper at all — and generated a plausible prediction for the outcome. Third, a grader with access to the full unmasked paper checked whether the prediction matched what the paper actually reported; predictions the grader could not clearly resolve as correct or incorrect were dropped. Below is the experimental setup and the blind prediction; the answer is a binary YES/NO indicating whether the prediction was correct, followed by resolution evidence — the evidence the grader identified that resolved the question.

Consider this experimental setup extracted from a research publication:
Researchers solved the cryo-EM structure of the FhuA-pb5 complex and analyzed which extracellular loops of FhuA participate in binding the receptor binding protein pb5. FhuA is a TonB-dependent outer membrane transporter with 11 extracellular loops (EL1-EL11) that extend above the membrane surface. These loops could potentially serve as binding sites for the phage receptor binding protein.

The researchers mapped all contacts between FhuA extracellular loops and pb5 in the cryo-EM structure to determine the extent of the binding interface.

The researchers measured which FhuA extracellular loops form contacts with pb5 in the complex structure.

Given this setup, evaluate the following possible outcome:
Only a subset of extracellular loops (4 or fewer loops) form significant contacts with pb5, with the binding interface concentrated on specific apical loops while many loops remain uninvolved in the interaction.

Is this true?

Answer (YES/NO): NO